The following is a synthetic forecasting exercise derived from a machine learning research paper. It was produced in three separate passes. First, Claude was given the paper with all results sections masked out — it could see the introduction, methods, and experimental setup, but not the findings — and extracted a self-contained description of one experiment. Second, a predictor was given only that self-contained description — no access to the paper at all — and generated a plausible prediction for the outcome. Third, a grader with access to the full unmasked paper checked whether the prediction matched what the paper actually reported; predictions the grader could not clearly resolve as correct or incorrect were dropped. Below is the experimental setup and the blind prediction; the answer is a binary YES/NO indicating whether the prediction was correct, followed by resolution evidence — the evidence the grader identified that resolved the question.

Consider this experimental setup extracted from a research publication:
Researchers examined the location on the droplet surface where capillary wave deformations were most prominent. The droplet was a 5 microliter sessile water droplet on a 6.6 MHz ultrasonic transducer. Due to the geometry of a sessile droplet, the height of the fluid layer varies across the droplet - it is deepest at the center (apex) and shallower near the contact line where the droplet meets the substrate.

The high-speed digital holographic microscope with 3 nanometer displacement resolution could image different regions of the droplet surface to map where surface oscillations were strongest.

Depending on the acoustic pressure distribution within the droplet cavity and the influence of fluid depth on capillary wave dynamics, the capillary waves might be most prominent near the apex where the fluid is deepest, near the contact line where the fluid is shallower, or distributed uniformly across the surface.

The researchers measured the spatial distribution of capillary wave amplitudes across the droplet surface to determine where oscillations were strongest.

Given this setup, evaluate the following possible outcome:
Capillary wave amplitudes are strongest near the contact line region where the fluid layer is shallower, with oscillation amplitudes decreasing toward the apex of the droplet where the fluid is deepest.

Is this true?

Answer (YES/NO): NO